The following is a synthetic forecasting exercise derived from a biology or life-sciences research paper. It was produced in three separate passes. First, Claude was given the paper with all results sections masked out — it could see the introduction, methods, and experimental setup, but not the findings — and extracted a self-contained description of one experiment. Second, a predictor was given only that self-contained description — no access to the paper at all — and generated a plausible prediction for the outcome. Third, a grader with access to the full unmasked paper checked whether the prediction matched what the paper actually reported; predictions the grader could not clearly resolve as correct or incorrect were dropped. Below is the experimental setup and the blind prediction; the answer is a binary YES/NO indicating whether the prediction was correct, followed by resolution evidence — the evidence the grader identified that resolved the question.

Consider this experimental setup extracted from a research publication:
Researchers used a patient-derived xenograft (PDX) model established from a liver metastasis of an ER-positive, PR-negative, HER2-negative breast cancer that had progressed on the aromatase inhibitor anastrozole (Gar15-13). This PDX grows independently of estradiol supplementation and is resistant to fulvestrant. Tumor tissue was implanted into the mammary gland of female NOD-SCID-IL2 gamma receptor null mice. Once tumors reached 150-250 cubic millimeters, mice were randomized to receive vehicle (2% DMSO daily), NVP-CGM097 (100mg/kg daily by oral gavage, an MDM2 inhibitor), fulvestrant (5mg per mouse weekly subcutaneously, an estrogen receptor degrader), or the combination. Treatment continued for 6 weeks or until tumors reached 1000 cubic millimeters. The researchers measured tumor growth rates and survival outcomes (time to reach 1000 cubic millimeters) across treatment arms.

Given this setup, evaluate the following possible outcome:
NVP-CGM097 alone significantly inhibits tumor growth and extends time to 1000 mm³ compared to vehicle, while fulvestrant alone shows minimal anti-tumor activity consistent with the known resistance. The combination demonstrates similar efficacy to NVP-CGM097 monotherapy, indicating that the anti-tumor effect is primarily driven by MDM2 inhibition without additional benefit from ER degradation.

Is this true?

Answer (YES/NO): NO